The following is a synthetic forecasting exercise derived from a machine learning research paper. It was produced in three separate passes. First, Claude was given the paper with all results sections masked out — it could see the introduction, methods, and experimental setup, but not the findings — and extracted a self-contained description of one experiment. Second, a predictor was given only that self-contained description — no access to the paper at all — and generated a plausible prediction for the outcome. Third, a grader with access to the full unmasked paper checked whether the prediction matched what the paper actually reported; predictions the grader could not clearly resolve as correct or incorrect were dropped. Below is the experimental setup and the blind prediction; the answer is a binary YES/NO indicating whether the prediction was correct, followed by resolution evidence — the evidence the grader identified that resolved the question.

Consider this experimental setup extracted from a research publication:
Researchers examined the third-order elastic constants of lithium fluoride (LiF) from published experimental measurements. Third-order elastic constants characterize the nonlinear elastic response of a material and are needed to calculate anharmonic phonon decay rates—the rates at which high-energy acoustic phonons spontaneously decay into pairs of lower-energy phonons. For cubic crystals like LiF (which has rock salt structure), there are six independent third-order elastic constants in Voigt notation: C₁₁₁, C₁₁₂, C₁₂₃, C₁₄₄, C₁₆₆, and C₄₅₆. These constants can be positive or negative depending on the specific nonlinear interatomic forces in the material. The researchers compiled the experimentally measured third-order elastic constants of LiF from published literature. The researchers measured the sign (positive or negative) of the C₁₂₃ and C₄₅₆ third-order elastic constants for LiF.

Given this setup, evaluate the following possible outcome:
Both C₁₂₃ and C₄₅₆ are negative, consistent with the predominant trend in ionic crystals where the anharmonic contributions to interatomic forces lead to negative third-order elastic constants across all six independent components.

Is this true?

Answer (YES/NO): NO